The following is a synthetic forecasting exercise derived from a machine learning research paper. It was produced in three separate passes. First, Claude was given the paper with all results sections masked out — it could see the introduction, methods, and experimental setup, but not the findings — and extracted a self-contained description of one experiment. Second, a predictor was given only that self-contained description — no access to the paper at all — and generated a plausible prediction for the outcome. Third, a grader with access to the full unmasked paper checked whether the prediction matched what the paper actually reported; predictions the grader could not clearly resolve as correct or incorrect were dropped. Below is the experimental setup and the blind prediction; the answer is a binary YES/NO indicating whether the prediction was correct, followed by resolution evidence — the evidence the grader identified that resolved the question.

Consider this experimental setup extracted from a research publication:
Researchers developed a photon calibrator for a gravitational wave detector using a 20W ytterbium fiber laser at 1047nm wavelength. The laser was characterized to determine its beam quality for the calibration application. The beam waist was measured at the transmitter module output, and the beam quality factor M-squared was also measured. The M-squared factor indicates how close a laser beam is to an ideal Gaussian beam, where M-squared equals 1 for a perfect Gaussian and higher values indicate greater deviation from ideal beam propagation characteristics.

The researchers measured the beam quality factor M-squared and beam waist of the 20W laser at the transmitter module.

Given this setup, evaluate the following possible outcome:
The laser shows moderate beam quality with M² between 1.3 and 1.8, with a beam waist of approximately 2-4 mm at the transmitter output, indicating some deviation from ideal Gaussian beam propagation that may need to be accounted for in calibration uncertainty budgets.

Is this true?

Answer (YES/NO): NO